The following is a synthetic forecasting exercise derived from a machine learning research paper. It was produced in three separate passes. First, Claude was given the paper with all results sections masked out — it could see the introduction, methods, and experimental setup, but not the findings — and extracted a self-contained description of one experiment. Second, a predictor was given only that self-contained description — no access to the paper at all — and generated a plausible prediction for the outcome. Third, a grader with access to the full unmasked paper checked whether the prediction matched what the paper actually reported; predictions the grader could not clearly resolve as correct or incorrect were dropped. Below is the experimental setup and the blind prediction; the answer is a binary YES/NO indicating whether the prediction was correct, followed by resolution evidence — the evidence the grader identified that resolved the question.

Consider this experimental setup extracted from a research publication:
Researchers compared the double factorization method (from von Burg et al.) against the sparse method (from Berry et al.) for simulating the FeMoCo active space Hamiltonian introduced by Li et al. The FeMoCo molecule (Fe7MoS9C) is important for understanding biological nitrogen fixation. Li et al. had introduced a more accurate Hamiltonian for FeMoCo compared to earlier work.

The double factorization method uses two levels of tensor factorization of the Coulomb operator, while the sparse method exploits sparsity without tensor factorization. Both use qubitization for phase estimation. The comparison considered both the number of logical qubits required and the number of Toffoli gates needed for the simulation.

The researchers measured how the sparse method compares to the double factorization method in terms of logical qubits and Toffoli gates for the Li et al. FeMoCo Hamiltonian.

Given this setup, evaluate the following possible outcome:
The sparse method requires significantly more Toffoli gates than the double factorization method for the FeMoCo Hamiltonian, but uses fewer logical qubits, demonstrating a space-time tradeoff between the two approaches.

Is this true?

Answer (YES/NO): NO